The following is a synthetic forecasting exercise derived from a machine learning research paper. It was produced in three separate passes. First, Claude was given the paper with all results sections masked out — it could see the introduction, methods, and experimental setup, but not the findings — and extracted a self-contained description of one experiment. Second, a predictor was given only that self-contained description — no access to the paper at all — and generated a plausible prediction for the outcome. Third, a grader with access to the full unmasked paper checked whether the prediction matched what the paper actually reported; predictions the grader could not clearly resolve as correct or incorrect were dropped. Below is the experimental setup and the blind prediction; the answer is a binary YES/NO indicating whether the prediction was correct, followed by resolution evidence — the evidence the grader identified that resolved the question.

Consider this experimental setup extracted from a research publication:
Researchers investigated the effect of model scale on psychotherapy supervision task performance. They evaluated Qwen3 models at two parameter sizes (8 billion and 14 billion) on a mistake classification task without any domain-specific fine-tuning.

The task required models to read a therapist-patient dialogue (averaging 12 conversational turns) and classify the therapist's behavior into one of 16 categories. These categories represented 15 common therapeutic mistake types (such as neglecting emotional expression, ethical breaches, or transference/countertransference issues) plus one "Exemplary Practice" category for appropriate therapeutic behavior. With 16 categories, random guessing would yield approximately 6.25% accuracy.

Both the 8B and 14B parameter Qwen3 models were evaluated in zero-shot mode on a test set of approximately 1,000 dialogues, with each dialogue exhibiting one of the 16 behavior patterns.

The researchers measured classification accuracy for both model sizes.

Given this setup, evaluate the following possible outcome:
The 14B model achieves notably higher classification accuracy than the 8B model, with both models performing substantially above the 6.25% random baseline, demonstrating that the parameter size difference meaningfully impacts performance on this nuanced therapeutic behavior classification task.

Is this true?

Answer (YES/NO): YES